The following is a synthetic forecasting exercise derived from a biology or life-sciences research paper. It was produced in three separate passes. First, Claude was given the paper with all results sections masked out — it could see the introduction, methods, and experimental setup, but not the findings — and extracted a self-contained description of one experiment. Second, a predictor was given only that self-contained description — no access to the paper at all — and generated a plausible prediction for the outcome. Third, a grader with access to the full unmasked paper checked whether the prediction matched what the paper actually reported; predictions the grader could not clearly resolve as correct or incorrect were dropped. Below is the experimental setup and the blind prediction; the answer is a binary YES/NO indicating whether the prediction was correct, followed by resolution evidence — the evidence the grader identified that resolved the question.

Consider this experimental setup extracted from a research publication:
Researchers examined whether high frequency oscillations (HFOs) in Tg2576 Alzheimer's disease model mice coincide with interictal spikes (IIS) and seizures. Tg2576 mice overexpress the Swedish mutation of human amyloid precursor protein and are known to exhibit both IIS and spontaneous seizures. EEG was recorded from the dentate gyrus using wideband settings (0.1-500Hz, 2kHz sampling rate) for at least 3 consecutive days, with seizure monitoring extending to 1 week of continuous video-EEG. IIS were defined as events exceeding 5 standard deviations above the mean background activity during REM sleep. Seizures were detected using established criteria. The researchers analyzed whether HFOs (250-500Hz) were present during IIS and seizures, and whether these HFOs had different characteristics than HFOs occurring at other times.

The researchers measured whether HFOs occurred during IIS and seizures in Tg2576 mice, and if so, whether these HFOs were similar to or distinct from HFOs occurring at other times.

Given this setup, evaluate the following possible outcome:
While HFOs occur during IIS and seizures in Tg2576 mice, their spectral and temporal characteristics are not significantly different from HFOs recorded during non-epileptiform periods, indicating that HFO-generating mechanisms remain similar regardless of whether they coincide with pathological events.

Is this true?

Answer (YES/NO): NO